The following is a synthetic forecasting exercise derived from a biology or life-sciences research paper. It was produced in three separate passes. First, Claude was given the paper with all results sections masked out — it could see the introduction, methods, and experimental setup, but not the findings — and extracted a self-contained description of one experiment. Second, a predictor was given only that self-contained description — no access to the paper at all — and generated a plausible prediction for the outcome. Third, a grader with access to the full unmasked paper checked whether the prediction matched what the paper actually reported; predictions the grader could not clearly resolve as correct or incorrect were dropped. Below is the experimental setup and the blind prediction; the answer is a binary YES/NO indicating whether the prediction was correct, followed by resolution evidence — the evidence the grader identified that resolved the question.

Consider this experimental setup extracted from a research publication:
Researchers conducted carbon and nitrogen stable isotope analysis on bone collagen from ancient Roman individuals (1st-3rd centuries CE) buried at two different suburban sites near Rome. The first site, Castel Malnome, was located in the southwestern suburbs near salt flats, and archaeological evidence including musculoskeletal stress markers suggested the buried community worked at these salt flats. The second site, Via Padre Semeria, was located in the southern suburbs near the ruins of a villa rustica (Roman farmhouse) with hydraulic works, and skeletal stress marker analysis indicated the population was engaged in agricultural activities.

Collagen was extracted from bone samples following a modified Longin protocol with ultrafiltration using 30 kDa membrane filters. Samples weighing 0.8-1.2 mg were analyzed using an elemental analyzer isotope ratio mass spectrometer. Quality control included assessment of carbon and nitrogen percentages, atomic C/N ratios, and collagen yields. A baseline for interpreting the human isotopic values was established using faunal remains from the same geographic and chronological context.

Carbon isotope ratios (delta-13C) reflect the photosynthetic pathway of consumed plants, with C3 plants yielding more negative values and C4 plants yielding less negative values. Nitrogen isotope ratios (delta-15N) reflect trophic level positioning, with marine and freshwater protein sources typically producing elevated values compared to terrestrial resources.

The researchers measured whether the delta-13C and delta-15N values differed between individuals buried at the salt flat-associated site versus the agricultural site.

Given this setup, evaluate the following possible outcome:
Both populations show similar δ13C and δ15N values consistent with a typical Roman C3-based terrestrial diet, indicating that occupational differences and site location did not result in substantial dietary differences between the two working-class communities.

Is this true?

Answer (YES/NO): YES